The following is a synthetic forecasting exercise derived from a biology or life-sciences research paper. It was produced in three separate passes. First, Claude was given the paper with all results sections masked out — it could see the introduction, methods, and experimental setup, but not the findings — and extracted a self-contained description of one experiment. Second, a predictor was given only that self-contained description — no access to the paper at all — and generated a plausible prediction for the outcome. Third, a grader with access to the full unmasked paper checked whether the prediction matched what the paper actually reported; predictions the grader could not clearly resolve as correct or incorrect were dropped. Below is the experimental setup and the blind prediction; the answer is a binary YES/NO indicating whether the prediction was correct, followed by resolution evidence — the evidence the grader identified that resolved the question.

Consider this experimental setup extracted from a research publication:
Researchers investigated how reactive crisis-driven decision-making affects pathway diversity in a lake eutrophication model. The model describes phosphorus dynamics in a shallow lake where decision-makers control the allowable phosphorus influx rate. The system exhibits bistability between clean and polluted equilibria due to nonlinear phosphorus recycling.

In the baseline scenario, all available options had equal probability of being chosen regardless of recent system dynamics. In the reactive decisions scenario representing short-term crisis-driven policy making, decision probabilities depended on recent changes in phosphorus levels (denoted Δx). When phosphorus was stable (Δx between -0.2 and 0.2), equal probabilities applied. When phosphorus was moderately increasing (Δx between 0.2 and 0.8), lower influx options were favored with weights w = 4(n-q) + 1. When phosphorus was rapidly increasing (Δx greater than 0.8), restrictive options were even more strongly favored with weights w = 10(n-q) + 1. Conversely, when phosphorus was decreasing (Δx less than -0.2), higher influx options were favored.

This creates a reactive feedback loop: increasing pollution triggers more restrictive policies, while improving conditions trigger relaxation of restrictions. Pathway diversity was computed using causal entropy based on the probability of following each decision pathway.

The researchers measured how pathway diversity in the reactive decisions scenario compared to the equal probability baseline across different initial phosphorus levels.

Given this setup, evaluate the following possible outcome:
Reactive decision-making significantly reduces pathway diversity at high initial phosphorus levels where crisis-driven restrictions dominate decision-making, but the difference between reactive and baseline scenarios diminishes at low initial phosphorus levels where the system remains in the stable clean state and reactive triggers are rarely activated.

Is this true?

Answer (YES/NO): NO